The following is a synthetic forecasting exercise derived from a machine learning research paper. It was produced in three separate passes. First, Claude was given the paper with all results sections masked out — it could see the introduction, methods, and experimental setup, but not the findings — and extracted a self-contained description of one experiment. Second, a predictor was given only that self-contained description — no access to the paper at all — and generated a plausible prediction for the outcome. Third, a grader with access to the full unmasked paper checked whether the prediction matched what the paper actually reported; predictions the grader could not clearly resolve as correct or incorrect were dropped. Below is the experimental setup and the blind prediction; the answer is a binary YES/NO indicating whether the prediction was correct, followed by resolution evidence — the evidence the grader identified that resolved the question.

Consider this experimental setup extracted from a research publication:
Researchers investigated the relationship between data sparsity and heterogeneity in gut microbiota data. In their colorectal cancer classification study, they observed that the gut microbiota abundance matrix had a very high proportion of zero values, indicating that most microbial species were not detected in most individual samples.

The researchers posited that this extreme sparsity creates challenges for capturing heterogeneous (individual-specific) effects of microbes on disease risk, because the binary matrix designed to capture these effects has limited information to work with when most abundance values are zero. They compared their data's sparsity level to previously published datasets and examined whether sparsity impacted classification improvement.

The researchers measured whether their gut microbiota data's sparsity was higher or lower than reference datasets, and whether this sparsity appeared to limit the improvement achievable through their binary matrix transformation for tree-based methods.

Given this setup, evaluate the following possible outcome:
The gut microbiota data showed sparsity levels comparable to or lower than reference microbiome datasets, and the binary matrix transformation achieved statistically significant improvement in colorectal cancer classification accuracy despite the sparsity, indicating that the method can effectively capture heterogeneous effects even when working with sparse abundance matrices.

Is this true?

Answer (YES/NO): NO